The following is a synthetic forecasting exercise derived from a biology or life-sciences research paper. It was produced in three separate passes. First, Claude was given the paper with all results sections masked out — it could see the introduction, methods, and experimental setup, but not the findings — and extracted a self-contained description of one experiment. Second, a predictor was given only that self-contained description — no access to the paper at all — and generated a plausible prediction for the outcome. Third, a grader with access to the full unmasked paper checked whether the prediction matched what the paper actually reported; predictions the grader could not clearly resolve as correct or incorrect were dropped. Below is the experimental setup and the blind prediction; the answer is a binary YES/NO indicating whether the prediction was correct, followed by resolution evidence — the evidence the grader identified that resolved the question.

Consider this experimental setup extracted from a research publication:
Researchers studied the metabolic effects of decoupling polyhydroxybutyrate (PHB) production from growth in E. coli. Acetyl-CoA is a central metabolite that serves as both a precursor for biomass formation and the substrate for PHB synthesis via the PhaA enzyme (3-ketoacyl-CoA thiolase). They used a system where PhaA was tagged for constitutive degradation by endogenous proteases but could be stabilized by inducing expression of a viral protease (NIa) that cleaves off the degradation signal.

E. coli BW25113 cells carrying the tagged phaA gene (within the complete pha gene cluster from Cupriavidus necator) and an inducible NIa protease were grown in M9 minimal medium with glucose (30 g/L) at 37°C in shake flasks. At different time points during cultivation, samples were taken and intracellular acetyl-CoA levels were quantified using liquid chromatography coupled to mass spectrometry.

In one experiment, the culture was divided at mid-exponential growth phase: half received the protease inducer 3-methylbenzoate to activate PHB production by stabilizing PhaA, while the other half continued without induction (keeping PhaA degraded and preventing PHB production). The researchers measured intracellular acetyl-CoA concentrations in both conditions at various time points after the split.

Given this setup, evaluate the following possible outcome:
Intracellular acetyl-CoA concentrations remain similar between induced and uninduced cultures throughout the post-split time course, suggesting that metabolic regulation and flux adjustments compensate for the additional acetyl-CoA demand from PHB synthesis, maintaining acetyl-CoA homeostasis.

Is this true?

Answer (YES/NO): NO